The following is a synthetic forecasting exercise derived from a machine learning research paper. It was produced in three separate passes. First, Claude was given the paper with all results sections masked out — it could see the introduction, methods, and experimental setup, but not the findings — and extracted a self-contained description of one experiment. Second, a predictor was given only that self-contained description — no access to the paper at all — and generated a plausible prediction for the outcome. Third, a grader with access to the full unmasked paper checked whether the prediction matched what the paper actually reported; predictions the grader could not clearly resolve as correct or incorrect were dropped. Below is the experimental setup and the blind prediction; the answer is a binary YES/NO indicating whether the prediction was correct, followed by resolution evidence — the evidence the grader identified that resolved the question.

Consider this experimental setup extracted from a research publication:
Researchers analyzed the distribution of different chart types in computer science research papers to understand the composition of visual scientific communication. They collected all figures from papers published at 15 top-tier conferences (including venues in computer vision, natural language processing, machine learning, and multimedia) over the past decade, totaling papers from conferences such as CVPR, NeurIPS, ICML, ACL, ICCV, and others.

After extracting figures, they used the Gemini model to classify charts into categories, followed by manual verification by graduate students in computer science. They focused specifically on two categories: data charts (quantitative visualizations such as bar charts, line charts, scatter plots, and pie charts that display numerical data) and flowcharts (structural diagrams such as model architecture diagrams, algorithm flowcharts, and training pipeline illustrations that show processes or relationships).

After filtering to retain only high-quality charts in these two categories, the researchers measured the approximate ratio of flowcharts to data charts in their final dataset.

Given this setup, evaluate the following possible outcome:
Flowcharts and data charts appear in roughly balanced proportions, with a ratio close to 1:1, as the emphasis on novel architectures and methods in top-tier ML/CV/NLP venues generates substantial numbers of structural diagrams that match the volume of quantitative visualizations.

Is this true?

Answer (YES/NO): NO